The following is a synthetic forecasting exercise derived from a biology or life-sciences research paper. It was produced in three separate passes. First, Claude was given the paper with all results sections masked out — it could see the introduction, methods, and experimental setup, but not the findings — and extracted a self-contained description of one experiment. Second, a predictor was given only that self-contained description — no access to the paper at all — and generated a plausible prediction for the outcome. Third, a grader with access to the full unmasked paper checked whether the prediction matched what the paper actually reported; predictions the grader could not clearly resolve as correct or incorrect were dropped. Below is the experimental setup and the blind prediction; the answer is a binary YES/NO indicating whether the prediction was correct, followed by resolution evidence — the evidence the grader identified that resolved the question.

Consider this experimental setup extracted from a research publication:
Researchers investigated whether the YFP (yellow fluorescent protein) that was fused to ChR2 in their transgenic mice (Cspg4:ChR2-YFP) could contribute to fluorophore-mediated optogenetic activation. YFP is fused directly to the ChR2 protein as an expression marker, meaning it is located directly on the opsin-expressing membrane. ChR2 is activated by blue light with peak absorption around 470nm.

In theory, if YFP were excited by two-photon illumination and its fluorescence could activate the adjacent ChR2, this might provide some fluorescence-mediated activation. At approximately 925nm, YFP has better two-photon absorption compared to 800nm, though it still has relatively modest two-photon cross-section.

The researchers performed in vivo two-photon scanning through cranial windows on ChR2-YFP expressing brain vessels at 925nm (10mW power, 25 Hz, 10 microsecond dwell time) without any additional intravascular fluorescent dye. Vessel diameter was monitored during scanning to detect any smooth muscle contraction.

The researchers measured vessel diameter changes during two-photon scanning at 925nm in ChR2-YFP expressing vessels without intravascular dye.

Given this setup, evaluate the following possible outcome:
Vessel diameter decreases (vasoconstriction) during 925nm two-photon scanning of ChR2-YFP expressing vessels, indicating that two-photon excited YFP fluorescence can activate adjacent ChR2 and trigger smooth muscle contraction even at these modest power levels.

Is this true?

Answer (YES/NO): NO